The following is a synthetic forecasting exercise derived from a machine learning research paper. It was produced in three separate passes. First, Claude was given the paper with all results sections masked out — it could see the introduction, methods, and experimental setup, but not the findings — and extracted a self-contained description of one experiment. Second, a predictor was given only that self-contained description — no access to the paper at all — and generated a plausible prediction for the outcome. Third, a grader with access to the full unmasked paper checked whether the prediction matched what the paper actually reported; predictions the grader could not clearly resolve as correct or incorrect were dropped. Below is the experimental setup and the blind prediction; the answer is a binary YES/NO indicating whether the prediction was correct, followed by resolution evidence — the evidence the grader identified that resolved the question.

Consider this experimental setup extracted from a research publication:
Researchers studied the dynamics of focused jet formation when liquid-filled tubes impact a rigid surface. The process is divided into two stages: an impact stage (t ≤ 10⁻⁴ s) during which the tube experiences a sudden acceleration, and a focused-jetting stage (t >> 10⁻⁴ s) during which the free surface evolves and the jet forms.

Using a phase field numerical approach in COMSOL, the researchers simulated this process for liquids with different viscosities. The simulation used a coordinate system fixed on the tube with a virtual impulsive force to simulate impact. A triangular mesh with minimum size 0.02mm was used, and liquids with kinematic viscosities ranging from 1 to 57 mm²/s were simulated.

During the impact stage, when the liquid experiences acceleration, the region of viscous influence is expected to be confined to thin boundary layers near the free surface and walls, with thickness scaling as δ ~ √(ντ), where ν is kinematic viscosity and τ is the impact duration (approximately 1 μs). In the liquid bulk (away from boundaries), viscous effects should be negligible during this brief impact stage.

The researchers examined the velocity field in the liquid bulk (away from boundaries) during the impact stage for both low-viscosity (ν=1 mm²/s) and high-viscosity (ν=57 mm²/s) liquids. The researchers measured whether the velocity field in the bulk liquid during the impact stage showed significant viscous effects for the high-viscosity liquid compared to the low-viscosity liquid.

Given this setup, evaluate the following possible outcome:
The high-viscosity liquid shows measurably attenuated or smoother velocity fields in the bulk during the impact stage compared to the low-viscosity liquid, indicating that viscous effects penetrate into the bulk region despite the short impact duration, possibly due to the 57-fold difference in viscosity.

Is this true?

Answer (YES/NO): NO